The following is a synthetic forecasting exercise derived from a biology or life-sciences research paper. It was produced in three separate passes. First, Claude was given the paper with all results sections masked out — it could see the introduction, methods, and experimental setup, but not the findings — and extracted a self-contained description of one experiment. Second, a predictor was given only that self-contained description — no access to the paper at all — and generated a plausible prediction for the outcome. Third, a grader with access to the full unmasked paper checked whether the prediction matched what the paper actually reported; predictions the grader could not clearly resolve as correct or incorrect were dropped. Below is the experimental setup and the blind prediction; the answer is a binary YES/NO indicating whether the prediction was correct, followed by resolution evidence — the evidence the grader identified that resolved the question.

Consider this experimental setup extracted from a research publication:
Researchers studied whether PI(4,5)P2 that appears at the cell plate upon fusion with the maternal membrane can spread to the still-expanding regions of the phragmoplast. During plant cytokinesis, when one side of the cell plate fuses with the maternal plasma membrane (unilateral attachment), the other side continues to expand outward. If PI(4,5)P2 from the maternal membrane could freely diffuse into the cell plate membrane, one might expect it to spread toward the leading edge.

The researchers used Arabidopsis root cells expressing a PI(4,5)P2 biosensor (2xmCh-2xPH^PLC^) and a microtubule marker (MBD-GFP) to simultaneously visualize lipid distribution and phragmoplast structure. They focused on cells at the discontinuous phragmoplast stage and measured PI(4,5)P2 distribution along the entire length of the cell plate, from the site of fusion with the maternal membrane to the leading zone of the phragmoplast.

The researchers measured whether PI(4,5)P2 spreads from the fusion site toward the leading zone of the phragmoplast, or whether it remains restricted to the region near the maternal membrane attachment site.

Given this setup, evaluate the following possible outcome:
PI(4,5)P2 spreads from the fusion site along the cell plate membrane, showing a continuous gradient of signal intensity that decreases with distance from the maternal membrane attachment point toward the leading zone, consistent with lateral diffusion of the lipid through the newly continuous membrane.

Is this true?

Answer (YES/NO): NO